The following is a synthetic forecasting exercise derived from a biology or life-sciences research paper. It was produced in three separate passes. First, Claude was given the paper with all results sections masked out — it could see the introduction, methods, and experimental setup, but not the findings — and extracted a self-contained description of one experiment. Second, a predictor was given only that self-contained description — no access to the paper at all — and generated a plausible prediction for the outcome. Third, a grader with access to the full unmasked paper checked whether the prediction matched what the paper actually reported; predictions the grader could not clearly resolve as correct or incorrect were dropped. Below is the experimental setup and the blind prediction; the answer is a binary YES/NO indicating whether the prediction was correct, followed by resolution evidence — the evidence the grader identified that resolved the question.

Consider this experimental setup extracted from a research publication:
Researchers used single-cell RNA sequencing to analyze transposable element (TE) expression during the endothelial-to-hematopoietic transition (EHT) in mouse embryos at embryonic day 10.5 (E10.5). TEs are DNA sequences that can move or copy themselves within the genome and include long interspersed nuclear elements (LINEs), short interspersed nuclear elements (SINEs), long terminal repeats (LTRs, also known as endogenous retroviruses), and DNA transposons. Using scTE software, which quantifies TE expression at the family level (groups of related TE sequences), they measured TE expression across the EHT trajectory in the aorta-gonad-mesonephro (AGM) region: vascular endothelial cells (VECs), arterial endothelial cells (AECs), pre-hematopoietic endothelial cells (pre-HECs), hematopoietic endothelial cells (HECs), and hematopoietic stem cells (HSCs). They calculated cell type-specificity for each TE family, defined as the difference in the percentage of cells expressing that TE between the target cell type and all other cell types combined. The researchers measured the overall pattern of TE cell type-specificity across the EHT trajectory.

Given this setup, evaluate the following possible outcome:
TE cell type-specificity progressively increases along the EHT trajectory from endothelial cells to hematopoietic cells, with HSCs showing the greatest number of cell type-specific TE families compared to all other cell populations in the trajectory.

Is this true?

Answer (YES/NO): NO